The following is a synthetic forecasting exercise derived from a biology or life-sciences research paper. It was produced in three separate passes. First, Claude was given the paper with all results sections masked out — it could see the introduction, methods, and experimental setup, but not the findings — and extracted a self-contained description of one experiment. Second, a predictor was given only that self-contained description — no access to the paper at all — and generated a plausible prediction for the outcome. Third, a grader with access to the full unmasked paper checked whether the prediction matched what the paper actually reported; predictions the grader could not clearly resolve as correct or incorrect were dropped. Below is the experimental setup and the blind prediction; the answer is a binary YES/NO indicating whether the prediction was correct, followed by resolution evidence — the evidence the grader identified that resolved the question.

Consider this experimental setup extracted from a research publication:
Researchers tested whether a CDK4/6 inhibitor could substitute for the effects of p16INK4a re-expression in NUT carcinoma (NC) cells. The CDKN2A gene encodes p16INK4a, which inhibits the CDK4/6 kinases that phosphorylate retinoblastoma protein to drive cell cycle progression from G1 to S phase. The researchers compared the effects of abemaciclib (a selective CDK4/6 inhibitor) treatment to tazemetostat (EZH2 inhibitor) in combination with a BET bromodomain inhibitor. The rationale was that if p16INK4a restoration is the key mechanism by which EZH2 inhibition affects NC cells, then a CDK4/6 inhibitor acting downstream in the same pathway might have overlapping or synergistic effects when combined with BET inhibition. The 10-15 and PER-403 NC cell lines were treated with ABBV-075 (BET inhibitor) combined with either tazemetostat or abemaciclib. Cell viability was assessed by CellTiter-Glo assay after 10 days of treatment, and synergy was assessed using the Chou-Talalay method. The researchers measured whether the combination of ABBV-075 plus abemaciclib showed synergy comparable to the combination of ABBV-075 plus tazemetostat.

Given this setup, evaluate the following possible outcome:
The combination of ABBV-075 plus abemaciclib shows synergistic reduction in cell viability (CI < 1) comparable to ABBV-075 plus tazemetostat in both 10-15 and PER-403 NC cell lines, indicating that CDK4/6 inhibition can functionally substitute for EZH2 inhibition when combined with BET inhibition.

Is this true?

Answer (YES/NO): NO